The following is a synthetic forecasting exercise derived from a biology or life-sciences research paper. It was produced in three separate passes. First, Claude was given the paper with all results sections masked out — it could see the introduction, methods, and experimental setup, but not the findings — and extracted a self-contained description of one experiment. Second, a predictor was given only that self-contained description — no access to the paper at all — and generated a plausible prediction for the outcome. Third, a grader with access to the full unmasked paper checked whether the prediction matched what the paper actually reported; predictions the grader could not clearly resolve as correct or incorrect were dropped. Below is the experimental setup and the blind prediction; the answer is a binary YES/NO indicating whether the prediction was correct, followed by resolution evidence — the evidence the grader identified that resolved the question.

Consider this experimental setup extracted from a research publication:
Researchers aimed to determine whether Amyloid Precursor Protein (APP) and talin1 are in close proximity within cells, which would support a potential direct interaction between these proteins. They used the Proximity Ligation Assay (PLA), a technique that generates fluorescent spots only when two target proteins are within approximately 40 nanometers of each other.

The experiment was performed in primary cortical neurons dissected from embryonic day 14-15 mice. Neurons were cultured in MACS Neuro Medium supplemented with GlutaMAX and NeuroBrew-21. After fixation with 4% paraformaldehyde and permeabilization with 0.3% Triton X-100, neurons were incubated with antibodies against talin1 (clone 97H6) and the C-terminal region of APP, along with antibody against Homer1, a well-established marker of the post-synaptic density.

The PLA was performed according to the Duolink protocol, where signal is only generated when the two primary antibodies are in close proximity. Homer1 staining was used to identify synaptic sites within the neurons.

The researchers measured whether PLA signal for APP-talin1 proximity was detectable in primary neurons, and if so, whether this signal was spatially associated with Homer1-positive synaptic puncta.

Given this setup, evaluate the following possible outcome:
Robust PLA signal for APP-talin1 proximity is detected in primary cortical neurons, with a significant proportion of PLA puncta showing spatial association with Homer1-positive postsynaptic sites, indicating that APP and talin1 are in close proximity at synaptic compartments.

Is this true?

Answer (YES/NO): YES